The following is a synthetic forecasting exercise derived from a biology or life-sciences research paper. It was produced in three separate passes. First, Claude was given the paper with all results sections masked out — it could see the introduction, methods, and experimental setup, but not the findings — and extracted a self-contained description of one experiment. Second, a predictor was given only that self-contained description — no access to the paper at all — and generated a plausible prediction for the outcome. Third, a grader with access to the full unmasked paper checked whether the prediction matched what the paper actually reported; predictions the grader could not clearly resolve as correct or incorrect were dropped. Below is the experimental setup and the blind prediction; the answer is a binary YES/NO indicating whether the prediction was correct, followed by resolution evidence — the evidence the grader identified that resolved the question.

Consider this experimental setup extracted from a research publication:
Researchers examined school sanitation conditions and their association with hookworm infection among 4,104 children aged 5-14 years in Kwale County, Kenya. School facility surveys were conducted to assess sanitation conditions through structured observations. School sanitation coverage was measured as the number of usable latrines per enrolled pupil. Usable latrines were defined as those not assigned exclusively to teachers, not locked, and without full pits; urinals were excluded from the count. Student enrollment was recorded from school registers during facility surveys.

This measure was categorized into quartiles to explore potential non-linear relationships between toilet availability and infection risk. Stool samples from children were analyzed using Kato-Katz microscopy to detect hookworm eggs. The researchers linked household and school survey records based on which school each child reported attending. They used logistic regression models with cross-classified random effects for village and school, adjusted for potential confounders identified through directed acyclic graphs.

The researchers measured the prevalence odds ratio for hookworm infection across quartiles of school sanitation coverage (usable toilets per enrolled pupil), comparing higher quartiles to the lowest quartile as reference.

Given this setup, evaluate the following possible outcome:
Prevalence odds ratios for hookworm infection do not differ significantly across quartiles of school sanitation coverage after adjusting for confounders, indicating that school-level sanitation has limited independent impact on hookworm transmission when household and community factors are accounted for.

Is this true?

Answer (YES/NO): NO